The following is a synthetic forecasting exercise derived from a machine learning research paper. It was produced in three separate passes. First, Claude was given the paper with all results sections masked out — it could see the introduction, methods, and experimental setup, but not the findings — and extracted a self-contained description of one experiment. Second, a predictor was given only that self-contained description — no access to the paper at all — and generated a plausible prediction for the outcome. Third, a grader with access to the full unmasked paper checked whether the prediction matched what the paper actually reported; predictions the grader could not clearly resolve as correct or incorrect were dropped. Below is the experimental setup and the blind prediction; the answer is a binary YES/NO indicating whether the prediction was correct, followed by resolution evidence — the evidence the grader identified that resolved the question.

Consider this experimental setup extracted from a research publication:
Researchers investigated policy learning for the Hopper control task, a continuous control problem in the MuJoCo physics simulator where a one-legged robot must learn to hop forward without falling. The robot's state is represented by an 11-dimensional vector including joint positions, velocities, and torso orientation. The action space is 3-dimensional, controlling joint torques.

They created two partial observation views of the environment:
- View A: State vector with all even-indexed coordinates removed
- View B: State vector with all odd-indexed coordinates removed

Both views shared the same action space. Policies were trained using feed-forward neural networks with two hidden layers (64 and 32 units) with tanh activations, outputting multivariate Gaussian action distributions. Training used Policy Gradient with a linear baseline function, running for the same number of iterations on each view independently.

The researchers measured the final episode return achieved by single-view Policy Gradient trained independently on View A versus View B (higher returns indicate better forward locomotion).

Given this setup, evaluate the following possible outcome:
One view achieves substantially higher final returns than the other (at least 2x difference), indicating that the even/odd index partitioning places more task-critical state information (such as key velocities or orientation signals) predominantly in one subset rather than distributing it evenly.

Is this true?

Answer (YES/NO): YES